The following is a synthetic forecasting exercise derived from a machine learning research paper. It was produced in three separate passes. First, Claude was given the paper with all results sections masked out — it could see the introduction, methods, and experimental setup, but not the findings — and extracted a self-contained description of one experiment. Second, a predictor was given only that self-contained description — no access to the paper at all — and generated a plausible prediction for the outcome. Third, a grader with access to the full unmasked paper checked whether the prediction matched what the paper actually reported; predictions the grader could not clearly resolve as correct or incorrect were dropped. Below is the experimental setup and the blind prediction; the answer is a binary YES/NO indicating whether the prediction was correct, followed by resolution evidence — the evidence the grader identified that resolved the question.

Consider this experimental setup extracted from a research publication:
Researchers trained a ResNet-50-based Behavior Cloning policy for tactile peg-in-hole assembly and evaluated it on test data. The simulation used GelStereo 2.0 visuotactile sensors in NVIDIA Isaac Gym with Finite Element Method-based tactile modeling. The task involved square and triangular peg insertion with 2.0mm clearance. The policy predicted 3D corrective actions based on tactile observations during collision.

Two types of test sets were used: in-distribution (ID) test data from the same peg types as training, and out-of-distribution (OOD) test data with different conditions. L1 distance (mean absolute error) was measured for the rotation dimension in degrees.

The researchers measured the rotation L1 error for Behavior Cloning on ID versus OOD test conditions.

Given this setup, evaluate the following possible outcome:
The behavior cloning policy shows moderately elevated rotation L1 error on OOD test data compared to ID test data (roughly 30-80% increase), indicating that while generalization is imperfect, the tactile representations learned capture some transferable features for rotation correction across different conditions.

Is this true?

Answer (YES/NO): YES